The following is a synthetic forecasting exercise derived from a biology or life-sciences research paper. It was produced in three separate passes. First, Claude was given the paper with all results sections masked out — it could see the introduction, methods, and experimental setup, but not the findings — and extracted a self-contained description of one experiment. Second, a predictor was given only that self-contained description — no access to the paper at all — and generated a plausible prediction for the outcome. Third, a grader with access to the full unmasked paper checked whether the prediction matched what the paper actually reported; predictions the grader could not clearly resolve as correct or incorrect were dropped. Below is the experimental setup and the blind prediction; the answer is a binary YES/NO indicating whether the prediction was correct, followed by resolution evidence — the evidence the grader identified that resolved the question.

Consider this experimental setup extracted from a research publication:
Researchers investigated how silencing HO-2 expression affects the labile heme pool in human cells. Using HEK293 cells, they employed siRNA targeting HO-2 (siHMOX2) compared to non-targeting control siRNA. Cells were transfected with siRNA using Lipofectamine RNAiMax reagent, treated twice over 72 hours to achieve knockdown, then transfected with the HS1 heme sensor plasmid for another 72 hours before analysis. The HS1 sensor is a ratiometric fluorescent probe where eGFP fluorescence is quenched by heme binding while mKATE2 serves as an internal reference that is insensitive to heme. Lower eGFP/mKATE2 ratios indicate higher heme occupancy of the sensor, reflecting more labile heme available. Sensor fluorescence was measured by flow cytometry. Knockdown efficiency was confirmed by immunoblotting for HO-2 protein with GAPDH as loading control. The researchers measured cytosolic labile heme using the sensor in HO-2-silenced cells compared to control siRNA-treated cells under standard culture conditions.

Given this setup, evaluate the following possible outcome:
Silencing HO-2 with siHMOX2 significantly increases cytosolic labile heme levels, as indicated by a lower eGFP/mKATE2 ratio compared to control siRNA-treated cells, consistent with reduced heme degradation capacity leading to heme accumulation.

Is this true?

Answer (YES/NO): NO